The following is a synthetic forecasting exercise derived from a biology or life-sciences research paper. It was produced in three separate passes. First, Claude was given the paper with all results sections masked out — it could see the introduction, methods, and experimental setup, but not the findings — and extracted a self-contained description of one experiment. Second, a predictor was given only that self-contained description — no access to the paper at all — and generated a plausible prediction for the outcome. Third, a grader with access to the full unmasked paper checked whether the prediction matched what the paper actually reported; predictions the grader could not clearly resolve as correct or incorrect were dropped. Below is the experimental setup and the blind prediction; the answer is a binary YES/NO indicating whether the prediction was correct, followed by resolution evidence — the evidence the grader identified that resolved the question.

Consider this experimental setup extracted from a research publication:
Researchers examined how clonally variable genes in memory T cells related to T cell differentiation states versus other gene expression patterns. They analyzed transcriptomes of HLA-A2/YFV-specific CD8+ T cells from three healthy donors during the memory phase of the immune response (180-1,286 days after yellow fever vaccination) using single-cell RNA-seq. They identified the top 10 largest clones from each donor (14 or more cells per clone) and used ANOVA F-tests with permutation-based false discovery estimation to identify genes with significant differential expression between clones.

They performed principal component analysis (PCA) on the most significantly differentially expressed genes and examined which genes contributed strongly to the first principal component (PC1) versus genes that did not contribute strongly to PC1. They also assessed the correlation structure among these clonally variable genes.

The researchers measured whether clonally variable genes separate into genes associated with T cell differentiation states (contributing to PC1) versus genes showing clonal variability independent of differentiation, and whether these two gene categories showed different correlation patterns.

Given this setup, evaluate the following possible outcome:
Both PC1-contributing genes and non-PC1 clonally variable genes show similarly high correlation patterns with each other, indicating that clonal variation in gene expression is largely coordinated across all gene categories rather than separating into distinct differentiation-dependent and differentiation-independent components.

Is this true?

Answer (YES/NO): NO